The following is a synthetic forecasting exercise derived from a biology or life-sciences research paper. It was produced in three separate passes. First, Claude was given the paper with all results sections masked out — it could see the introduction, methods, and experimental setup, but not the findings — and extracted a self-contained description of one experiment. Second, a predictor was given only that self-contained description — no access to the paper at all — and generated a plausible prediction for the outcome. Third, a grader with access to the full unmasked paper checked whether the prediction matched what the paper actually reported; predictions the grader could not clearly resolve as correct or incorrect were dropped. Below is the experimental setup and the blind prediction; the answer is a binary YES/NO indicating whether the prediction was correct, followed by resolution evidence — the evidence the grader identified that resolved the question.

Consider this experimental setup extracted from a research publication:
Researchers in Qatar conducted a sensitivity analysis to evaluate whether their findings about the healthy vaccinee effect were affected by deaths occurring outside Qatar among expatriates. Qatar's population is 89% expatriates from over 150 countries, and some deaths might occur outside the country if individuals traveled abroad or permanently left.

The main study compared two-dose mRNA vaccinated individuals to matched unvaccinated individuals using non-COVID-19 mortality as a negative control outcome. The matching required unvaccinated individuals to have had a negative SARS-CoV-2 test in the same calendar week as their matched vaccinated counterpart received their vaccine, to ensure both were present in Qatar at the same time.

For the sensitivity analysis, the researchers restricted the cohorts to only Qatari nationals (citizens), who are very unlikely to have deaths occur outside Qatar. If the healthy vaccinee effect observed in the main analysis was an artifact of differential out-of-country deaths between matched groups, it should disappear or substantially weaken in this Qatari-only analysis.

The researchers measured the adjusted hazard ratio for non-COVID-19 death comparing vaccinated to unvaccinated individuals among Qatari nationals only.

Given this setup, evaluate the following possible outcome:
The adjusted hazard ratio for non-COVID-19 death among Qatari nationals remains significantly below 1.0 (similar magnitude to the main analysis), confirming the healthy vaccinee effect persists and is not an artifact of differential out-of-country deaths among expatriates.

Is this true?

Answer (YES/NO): NO